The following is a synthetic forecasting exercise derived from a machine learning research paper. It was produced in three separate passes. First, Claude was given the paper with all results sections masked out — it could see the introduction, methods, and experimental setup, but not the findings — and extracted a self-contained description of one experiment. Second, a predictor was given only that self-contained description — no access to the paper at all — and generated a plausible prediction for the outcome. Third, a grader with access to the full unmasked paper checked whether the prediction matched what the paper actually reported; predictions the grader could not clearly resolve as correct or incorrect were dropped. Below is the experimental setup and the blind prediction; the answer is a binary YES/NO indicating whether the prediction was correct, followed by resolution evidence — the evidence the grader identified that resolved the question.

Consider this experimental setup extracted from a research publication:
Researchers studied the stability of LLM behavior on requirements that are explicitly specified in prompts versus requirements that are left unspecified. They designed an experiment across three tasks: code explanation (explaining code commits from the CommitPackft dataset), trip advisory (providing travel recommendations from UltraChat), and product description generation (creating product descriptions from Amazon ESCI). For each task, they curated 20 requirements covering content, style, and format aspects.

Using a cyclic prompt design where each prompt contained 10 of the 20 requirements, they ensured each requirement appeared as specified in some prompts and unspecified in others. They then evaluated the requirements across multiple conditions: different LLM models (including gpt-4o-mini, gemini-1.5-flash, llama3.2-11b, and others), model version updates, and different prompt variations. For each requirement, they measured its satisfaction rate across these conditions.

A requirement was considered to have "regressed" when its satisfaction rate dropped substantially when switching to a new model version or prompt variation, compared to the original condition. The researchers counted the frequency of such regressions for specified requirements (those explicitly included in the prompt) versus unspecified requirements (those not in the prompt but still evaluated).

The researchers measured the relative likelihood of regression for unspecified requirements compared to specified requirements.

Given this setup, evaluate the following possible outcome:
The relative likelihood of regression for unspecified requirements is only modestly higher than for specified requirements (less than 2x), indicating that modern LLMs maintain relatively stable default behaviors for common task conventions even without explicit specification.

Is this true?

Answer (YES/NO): NO